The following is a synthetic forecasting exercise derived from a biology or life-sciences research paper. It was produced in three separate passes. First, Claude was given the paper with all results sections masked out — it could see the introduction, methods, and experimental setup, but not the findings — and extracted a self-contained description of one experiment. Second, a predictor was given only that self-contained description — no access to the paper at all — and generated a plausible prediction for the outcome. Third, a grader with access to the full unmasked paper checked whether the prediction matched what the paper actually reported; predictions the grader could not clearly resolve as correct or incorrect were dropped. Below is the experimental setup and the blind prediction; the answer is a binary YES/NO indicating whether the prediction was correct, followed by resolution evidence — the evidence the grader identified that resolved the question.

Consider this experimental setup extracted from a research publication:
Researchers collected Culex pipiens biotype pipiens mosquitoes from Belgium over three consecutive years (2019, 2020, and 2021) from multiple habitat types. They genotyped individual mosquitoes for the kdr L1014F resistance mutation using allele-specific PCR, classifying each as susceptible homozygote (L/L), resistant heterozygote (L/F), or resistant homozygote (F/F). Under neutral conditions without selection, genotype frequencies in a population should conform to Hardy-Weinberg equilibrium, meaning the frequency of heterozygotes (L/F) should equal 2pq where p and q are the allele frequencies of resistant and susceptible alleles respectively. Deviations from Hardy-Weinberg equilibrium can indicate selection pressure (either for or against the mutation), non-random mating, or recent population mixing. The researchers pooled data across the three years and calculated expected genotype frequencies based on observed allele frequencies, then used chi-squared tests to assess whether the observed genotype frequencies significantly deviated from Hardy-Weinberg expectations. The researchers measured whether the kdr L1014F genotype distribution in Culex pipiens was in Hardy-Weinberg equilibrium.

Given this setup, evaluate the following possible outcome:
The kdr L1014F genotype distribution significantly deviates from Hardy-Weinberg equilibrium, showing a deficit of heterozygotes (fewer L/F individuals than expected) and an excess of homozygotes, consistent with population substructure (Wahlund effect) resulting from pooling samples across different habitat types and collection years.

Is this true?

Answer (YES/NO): NO